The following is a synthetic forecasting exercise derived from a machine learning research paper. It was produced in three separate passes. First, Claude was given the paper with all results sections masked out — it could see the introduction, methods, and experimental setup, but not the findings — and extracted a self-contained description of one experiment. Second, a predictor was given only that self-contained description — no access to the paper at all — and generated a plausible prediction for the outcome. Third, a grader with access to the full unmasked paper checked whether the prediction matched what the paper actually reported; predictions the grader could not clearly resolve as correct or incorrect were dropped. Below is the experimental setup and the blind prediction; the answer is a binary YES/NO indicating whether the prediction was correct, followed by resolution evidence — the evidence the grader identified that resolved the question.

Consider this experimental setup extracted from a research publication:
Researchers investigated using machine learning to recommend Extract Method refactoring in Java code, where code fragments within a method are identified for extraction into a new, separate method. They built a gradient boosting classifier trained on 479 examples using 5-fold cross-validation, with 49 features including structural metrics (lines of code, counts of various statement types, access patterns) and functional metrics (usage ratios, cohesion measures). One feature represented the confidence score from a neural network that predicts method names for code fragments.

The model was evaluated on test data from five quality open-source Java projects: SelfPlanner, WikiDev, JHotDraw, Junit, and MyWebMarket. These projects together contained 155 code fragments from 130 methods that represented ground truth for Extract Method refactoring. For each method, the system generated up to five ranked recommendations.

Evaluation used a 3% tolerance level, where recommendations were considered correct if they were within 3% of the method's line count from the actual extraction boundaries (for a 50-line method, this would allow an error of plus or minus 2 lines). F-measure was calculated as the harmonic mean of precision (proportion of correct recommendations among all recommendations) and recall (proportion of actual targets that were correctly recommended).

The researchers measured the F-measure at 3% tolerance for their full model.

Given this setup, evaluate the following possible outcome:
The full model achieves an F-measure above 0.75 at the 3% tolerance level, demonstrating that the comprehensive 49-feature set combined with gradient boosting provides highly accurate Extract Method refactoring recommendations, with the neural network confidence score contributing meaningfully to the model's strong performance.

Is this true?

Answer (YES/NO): NO